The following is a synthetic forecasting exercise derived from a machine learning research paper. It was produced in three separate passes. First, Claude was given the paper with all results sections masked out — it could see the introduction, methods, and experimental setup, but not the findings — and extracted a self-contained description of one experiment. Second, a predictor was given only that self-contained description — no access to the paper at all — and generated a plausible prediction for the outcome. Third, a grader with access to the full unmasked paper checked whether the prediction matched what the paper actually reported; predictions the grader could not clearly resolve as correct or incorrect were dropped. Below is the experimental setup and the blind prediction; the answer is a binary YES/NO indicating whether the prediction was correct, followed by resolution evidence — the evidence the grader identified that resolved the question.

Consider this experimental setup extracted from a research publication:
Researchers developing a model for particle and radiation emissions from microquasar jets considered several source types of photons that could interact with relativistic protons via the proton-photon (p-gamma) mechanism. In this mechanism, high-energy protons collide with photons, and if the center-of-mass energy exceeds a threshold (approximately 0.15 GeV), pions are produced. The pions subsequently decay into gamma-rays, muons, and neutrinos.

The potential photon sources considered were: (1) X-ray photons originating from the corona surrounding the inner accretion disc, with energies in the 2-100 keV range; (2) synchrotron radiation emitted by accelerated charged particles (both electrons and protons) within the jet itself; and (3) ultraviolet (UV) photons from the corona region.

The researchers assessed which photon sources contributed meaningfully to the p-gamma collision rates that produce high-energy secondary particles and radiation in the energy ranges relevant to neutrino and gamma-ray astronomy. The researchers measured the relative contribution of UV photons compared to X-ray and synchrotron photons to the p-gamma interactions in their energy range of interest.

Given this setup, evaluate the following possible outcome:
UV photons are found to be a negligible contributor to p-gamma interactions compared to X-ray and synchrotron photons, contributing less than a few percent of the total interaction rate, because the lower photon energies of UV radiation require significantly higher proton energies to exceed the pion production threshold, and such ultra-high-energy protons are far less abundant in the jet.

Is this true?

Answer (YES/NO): YES